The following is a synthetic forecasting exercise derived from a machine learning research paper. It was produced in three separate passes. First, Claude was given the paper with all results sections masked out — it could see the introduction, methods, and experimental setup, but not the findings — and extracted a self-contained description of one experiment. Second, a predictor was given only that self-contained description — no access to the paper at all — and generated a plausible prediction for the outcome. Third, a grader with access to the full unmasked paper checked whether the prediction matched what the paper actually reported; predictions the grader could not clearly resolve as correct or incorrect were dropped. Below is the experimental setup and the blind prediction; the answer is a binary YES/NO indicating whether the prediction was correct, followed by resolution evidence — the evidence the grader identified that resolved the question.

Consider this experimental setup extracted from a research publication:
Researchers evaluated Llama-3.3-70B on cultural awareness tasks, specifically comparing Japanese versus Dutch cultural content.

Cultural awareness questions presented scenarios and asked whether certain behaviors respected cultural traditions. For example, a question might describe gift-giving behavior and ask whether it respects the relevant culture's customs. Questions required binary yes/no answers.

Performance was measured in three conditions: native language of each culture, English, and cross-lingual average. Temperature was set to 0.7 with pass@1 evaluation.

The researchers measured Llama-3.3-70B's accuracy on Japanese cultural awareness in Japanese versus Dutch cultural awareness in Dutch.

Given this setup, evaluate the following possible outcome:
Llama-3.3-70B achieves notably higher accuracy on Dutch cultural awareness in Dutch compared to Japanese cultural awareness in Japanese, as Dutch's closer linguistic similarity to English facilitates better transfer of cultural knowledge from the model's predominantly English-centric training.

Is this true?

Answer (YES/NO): YES